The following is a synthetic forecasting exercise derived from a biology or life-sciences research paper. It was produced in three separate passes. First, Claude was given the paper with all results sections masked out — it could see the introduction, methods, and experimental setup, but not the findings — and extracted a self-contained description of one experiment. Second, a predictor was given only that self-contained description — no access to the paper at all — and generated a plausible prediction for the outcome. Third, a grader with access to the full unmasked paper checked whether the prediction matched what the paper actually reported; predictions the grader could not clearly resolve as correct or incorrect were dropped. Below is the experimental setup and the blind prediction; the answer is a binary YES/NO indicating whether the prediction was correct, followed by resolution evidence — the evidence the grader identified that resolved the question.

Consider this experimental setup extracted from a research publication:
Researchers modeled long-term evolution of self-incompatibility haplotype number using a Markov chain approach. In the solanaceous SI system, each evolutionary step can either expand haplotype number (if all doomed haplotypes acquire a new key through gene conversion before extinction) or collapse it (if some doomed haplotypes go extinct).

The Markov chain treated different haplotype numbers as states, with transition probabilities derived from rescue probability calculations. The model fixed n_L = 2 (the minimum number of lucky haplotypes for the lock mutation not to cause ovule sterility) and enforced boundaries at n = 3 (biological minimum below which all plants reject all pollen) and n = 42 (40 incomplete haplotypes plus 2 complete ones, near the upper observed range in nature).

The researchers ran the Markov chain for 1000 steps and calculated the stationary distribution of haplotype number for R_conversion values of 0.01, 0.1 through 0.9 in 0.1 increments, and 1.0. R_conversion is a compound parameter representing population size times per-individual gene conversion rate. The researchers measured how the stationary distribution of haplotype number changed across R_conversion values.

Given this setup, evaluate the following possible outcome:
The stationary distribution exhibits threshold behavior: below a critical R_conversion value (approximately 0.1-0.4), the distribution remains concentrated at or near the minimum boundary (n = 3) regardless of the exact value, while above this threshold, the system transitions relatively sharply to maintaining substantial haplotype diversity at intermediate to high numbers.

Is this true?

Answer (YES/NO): NO